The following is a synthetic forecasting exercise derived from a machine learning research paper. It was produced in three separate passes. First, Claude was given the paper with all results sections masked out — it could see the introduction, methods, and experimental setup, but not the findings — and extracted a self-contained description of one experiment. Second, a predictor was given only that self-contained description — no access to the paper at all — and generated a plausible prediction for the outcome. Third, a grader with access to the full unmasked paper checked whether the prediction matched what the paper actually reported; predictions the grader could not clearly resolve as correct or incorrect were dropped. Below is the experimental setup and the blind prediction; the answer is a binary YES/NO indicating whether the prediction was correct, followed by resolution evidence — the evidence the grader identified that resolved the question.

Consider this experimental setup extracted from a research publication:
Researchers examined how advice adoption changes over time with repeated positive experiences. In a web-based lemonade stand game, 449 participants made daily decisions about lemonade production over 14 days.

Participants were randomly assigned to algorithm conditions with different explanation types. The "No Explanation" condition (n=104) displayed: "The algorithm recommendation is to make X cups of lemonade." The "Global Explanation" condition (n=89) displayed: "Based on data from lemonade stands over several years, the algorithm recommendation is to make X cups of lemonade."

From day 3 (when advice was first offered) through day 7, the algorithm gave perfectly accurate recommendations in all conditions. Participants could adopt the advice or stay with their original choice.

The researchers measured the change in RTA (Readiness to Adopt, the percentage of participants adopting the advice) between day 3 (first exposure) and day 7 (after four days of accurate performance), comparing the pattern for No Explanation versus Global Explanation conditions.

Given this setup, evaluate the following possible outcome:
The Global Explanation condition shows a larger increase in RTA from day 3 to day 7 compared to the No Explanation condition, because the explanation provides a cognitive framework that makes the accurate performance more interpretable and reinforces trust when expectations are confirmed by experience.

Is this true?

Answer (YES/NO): NO